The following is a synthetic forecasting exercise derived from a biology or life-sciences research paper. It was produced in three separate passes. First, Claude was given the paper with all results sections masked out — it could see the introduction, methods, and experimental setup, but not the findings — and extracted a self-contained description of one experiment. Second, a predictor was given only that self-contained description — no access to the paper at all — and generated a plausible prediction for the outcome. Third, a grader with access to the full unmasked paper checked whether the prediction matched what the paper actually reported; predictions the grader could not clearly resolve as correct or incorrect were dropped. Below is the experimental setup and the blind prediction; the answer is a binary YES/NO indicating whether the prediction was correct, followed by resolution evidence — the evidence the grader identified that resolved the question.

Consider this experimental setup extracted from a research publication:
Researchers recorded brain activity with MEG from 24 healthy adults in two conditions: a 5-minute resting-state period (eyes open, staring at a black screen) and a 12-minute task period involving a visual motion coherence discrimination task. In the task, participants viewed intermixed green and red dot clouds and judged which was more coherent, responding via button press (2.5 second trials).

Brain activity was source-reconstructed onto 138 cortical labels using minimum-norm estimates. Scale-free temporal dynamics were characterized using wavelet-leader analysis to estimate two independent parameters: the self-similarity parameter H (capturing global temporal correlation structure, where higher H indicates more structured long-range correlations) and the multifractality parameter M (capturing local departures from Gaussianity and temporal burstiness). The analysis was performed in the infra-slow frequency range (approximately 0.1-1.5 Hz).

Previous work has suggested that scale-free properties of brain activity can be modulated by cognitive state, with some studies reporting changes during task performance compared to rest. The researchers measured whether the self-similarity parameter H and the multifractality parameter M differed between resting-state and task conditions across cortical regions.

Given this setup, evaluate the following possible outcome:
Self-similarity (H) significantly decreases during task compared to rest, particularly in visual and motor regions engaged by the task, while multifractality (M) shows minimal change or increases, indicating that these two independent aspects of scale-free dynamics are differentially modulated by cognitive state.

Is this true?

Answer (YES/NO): YES